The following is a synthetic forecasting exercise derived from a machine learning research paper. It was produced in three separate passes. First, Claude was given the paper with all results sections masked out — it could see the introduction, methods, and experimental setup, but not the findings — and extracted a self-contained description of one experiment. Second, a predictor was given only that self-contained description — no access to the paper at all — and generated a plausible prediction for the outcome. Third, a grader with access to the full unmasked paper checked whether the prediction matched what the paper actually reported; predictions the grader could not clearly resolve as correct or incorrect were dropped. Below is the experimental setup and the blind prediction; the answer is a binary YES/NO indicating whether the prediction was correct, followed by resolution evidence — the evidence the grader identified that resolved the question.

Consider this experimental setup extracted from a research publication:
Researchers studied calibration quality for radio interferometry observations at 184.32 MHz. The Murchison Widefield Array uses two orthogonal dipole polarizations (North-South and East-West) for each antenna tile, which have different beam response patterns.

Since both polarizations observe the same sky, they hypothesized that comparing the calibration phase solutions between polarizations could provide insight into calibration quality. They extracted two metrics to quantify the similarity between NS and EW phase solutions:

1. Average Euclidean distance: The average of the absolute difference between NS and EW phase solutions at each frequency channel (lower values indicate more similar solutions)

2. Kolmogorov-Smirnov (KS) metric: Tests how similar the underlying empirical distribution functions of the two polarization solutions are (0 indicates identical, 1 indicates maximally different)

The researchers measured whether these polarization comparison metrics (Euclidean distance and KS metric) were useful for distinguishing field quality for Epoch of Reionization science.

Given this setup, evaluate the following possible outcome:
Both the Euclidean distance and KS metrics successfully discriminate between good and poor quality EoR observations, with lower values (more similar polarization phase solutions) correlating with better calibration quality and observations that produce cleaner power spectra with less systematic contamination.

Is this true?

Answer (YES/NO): NO